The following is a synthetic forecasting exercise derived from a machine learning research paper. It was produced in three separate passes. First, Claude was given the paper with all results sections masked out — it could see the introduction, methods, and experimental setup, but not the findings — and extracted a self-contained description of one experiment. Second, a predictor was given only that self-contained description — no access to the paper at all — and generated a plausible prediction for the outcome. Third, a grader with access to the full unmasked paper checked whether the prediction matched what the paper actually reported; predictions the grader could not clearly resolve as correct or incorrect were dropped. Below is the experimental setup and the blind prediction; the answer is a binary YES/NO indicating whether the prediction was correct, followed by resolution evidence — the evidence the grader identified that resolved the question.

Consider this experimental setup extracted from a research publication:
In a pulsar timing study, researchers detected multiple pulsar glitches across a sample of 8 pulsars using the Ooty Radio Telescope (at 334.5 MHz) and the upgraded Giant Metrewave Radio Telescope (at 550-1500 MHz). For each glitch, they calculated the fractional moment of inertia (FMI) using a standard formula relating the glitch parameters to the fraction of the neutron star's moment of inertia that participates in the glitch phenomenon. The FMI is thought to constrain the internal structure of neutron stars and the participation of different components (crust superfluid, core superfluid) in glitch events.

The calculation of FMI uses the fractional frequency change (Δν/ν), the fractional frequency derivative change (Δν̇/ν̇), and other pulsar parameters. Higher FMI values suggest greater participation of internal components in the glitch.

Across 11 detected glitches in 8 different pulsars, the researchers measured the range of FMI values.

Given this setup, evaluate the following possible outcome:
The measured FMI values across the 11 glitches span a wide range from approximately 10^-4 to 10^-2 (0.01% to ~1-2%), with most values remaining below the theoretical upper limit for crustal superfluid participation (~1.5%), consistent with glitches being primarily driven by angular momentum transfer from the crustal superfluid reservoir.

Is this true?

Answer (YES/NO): NO